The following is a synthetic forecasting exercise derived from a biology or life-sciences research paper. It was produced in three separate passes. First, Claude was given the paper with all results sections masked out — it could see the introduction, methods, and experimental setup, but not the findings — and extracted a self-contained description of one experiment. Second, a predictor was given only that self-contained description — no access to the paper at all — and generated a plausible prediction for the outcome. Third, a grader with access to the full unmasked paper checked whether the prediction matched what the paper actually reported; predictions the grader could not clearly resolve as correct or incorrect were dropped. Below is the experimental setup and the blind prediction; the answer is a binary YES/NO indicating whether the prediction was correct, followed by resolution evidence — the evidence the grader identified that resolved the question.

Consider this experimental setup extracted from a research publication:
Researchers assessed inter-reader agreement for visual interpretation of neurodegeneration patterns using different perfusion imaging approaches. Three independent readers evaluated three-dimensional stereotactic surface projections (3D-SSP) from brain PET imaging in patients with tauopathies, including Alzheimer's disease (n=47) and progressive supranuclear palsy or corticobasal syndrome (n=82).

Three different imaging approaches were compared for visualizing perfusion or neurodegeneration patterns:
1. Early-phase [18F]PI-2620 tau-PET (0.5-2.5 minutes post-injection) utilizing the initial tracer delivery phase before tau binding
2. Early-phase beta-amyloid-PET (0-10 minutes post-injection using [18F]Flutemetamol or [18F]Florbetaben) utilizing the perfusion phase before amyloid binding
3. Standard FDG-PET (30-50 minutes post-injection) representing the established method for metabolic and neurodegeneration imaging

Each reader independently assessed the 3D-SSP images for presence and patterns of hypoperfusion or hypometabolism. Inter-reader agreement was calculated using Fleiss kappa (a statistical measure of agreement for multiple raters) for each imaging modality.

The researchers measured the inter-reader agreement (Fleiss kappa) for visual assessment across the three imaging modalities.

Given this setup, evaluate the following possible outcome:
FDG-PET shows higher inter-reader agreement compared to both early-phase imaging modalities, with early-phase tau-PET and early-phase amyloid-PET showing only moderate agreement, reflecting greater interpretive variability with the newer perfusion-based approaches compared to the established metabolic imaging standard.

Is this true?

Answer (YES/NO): YES